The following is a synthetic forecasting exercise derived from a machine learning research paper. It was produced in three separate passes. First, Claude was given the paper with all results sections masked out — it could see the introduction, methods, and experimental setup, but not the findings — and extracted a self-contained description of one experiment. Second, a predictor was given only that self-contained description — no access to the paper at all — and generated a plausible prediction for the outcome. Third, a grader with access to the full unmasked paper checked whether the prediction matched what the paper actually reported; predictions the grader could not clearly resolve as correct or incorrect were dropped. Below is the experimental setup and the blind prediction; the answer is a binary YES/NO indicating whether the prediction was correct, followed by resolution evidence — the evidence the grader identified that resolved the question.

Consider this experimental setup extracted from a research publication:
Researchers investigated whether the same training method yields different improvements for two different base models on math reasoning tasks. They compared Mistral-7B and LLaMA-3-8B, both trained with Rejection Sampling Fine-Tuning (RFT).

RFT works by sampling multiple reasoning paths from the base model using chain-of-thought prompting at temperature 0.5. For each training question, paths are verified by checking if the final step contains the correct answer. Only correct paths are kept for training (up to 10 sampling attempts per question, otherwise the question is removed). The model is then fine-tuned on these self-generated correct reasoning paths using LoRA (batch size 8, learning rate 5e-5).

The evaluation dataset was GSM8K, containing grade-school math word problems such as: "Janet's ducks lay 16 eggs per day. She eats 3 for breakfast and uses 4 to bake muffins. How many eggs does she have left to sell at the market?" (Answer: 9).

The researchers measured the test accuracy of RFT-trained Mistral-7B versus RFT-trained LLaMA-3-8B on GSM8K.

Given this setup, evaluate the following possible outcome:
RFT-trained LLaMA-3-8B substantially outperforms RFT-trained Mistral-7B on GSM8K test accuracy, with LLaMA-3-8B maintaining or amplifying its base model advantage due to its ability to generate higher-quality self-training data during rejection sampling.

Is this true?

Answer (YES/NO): YES